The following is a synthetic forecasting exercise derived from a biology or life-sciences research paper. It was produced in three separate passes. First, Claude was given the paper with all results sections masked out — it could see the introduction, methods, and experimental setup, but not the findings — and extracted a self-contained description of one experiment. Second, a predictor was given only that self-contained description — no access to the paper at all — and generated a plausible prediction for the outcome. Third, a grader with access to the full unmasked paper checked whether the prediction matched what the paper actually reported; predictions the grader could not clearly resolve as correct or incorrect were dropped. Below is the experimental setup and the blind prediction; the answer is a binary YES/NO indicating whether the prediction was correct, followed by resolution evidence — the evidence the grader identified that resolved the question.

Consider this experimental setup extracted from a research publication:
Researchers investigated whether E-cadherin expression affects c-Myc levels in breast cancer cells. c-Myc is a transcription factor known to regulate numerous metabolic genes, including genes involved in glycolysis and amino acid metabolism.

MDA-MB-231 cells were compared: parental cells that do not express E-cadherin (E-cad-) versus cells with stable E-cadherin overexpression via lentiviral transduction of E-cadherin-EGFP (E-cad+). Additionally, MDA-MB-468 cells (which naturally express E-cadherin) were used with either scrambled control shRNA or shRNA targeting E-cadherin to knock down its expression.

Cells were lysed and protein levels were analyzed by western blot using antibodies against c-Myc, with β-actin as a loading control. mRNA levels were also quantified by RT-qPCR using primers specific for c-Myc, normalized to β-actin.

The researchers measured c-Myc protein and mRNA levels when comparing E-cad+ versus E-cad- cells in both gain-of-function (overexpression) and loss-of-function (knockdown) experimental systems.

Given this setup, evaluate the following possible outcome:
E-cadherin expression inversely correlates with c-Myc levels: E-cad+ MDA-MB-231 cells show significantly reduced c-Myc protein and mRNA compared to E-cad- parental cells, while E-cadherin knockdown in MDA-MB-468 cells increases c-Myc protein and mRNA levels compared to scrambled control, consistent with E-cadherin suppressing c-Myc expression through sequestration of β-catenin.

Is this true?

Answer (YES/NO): NO